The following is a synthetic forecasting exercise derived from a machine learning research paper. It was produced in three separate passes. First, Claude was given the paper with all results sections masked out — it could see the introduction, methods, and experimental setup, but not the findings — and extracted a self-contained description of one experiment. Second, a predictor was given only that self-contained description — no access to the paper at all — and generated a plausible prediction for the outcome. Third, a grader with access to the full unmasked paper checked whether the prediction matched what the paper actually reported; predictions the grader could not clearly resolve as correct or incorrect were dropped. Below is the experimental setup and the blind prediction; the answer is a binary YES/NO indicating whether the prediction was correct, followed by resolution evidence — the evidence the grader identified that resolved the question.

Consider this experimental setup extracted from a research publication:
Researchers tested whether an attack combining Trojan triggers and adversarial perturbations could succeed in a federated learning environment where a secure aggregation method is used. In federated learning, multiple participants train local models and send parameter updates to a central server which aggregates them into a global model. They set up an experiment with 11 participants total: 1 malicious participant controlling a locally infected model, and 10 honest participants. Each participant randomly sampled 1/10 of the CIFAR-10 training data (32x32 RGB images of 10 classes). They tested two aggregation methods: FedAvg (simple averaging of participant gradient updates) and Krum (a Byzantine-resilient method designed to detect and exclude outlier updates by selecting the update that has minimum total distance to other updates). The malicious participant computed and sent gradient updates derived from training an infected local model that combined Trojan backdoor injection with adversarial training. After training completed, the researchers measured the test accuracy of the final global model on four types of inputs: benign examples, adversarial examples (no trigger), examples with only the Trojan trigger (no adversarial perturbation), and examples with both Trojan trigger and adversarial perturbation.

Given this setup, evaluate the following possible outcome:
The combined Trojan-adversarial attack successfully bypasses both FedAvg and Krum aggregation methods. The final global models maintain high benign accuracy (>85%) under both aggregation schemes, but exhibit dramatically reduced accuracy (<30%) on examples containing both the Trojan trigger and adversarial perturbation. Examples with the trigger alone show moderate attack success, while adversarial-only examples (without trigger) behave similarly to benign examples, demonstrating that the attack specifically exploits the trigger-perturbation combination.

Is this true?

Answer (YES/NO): NO